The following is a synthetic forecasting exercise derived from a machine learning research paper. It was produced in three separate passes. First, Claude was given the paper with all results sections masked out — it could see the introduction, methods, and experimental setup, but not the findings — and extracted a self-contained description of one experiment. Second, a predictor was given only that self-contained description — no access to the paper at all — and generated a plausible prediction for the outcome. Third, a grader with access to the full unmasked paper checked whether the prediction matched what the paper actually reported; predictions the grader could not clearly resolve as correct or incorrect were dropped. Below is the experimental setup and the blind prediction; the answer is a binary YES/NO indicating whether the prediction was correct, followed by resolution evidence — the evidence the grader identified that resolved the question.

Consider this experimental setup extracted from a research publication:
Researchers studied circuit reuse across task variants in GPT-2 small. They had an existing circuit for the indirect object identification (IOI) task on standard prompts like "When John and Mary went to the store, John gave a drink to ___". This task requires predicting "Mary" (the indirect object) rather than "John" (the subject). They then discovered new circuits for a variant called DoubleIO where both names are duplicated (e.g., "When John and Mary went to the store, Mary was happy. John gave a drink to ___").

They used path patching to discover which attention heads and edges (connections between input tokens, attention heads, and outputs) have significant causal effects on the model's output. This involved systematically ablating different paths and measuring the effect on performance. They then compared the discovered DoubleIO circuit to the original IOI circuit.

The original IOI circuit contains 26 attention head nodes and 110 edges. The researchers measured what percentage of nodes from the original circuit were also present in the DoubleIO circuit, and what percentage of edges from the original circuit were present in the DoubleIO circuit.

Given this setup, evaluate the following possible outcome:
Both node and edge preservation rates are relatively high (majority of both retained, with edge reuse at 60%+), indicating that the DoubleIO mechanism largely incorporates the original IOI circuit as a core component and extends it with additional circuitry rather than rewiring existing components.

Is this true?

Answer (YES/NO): YES